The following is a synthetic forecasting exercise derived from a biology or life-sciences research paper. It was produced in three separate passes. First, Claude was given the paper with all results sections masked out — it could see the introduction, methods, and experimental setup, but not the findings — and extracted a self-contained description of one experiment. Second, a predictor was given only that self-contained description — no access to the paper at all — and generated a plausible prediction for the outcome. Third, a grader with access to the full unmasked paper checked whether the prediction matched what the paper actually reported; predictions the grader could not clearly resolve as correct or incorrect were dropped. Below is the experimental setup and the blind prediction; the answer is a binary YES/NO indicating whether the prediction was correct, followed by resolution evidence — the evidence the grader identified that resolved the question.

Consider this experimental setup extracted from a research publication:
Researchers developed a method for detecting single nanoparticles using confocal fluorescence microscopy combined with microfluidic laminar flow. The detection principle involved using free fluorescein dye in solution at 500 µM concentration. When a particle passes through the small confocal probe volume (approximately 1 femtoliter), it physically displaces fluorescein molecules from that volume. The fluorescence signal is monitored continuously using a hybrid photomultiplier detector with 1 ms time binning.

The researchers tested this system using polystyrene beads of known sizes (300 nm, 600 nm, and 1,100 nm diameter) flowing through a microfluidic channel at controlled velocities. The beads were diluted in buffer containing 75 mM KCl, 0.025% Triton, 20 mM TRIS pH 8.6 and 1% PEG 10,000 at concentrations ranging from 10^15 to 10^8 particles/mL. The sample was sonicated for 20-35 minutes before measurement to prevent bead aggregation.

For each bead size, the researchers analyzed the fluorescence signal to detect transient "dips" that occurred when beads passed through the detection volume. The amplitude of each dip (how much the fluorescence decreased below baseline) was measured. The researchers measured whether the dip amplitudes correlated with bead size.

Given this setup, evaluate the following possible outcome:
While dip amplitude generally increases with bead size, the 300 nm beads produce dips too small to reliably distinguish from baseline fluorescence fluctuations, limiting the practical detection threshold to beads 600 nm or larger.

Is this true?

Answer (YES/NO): NO